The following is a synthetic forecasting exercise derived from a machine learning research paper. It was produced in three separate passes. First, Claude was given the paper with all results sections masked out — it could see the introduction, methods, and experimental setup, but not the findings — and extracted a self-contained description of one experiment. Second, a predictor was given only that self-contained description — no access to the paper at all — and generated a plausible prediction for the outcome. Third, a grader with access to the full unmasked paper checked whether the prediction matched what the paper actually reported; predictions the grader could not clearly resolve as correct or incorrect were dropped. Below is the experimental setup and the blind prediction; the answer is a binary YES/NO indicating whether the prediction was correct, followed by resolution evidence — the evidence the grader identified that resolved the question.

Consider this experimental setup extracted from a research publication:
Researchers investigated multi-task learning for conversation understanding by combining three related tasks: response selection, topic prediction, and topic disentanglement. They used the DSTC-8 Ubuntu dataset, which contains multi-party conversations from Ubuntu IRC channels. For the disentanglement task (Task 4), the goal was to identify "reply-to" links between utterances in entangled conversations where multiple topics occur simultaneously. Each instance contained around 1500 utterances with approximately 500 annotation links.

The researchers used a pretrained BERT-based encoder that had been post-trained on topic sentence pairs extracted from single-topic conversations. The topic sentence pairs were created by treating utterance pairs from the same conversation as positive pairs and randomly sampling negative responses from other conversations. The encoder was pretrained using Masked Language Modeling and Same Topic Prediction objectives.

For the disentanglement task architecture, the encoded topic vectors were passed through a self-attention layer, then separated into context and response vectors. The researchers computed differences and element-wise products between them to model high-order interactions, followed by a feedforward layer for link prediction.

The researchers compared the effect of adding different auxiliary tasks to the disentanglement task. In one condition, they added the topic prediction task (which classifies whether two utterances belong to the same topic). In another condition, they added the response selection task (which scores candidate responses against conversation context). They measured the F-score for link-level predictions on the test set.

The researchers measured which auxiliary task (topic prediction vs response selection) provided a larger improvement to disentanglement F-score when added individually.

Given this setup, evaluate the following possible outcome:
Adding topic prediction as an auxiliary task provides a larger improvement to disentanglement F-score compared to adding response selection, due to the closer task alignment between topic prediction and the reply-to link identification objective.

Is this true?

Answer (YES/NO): NO